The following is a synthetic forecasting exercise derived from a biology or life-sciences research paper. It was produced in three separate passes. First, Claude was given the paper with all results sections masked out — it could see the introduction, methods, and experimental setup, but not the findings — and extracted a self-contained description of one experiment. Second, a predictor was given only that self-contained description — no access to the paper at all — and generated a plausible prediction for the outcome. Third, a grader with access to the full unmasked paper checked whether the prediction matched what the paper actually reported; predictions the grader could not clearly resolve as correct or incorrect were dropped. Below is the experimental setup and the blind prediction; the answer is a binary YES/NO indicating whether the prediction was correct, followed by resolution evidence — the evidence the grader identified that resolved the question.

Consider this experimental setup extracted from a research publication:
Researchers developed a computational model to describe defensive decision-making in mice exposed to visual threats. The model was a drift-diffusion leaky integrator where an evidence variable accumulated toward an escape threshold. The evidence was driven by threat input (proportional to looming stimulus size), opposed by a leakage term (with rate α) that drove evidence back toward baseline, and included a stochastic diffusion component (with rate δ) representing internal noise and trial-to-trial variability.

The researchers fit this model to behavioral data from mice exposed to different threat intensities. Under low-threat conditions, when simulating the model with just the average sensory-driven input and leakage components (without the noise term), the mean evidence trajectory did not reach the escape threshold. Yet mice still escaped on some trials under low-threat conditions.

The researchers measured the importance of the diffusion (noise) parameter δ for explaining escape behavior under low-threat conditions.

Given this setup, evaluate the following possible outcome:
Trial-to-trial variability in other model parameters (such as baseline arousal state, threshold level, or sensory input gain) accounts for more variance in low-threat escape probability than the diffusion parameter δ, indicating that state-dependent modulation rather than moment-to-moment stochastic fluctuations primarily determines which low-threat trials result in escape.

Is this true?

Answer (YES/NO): NO